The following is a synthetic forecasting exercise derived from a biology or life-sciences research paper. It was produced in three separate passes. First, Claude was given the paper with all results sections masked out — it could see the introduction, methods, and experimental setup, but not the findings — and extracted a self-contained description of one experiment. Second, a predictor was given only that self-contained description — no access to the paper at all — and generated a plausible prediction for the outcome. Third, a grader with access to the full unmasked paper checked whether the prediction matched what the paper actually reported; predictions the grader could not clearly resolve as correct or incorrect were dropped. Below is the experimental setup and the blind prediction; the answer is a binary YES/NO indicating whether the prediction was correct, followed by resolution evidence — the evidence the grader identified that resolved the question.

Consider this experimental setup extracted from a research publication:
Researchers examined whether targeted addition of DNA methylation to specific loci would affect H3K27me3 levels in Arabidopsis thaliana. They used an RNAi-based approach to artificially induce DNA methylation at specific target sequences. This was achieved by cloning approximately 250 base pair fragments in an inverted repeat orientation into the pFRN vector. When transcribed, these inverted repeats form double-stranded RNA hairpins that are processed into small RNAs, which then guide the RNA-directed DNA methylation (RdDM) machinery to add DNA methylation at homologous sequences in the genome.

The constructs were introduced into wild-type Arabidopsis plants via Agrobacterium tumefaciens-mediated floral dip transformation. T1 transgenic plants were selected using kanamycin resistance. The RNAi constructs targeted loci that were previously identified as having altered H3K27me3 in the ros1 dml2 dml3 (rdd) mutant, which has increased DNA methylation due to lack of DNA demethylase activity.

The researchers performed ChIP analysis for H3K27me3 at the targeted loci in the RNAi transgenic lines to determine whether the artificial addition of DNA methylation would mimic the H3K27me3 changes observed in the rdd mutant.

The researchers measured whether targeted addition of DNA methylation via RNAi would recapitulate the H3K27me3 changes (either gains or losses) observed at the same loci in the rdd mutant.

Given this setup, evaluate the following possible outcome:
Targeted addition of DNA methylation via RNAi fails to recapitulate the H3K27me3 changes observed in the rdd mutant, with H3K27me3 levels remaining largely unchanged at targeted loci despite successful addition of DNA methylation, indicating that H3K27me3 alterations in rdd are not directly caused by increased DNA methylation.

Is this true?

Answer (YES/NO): NO